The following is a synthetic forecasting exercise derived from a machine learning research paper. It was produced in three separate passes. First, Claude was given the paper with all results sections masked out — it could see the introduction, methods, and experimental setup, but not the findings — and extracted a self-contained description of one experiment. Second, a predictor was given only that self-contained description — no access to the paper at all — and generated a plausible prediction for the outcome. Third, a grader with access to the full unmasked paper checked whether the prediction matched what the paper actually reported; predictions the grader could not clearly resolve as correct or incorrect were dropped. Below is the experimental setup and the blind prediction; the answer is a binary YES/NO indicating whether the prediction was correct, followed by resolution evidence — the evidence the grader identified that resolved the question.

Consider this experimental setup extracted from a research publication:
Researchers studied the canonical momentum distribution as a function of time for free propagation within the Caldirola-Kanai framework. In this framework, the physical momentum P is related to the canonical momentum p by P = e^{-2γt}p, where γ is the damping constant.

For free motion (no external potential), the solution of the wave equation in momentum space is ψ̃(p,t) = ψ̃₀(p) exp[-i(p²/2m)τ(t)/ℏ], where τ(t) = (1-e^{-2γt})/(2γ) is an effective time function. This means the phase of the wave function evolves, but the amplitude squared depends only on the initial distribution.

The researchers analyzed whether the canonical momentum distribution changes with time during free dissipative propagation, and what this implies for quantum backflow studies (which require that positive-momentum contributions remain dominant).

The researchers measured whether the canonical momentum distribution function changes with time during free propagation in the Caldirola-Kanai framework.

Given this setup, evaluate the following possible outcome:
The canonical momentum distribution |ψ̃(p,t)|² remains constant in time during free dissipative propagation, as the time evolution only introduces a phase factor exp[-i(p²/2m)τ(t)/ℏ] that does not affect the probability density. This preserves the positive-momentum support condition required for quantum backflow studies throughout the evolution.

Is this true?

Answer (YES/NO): YES